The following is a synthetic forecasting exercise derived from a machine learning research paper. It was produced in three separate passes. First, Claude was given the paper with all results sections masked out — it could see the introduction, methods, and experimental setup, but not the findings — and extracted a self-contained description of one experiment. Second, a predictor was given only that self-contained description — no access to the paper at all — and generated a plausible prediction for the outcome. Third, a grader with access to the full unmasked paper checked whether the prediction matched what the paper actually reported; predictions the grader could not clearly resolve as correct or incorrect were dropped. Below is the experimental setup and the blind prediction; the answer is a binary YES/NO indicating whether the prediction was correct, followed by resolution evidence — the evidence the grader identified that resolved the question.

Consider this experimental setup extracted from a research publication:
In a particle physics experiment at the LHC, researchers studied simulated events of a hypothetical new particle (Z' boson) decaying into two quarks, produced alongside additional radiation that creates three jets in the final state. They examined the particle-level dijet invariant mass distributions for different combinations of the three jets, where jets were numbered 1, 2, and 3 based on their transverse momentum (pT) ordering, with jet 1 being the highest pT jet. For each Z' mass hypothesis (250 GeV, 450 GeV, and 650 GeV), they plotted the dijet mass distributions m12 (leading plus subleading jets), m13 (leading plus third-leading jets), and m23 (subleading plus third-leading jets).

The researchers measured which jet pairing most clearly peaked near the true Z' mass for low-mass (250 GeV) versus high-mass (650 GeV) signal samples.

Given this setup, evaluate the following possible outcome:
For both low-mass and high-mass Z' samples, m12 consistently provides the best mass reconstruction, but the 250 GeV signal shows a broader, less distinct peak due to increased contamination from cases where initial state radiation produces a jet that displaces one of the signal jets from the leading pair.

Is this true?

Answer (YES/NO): NO